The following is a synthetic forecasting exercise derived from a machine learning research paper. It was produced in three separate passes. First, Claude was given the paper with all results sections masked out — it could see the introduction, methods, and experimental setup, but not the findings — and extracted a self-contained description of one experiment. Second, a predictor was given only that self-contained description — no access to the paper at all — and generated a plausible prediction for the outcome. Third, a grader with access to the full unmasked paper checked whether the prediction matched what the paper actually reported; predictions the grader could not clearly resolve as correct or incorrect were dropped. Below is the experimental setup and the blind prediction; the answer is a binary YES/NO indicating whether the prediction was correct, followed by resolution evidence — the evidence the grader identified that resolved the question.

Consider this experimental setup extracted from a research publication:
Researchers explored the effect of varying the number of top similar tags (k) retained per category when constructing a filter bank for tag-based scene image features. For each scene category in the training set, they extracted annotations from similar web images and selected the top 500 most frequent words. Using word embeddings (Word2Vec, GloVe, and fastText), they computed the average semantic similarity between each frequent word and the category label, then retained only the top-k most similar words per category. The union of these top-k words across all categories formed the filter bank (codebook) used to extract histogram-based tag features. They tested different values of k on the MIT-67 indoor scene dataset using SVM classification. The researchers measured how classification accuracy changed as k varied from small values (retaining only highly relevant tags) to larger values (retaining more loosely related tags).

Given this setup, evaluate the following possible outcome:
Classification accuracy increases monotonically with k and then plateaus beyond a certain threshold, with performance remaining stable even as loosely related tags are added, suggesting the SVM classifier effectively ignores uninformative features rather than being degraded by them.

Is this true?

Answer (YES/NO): NO